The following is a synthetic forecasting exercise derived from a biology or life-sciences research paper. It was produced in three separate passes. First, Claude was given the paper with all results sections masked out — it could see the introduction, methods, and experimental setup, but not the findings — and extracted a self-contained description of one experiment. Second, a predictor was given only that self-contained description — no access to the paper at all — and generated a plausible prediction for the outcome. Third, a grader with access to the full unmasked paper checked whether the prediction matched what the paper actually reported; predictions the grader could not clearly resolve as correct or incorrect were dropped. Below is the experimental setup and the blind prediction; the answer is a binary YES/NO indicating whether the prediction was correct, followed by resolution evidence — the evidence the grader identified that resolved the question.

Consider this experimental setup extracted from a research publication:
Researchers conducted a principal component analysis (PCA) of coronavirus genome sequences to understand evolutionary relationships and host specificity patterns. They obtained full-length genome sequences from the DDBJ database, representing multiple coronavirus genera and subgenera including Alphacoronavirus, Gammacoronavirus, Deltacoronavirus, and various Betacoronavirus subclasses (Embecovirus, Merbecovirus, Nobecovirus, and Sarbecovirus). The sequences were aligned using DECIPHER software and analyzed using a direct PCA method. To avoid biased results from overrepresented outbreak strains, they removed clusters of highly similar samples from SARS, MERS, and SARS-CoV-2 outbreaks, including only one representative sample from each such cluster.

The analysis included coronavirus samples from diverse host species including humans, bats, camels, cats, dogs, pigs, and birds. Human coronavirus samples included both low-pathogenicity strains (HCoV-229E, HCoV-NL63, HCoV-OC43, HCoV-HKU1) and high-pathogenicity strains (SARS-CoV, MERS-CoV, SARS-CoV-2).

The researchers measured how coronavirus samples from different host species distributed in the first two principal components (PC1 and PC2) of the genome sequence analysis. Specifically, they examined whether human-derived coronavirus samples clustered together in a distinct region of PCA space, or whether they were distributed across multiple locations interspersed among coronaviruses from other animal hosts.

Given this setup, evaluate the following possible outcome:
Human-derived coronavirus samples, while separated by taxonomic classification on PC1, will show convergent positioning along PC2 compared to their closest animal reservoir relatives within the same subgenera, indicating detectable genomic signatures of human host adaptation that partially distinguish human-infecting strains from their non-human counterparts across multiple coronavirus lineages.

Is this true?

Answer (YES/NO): NO